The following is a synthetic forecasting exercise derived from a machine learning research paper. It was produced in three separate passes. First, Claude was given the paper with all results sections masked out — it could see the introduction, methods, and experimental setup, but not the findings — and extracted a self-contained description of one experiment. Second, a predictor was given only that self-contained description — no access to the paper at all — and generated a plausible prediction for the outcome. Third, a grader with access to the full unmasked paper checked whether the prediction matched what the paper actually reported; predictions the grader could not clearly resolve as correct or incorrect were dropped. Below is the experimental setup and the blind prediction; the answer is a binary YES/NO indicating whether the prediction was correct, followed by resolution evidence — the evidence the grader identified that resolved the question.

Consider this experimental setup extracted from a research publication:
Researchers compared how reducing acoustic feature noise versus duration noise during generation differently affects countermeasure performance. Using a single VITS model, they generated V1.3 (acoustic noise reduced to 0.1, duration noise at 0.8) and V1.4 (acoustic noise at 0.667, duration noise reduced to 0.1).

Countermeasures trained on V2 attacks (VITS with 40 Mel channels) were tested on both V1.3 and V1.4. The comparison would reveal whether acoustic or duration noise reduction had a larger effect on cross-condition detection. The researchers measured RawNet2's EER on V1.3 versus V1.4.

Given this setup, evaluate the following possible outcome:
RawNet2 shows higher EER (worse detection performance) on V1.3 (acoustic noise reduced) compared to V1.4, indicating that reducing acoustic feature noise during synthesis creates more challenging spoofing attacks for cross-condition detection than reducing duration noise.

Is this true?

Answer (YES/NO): NO